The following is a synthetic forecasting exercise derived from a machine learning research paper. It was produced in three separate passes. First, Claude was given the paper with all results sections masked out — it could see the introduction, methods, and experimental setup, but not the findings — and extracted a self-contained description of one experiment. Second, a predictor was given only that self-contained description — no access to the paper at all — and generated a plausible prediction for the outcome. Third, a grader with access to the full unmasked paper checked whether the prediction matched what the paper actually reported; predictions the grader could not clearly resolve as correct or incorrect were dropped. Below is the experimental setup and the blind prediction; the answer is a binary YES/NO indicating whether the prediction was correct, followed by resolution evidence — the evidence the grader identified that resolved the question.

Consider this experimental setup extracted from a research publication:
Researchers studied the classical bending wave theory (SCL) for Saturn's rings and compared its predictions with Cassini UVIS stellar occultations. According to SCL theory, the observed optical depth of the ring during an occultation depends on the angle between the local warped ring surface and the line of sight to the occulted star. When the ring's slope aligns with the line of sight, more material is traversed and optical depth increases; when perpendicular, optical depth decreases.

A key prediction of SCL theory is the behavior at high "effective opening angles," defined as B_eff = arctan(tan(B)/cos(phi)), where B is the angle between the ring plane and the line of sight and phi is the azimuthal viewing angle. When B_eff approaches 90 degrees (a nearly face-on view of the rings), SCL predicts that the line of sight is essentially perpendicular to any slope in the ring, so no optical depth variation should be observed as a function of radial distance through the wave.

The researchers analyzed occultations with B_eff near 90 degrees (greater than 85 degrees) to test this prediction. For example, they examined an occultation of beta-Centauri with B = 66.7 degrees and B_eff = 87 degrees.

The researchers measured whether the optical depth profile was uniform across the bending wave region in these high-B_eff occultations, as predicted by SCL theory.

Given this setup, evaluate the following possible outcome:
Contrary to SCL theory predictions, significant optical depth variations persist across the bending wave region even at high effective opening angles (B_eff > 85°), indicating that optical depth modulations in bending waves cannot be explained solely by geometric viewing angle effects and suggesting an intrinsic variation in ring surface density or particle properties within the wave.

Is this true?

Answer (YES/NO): YES